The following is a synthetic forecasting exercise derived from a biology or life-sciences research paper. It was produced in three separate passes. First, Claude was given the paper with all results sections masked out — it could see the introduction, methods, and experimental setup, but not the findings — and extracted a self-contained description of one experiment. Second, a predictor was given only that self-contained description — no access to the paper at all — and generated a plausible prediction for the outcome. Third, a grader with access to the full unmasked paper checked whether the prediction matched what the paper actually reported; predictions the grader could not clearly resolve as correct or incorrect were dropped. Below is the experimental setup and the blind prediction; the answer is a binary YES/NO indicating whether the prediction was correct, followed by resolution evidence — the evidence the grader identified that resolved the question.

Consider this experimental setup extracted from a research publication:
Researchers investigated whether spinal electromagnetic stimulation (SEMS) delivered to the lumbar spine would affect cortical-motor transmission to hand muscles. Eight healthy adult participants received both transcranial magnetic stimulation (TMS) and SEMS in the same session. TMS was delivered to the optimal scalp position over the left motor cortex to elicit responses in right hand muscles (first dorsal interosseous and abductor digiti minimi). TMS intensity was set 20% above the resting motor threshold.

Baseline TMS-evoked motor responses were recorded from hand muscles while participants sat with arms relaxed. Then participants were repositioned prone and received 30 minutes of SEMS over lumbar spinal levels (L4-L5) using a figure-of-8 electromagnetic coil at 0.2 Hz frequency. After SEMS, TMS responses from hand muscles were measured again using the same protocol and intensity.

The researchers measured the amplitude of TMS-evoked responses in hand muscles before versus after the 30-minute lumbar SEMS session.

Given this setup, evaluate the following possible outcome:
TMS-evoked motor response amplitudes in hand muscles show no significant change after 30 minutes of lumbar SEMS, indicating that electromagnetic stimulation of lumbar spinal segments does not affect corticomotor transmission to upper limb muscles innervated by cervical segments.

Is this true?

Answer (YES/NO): YES